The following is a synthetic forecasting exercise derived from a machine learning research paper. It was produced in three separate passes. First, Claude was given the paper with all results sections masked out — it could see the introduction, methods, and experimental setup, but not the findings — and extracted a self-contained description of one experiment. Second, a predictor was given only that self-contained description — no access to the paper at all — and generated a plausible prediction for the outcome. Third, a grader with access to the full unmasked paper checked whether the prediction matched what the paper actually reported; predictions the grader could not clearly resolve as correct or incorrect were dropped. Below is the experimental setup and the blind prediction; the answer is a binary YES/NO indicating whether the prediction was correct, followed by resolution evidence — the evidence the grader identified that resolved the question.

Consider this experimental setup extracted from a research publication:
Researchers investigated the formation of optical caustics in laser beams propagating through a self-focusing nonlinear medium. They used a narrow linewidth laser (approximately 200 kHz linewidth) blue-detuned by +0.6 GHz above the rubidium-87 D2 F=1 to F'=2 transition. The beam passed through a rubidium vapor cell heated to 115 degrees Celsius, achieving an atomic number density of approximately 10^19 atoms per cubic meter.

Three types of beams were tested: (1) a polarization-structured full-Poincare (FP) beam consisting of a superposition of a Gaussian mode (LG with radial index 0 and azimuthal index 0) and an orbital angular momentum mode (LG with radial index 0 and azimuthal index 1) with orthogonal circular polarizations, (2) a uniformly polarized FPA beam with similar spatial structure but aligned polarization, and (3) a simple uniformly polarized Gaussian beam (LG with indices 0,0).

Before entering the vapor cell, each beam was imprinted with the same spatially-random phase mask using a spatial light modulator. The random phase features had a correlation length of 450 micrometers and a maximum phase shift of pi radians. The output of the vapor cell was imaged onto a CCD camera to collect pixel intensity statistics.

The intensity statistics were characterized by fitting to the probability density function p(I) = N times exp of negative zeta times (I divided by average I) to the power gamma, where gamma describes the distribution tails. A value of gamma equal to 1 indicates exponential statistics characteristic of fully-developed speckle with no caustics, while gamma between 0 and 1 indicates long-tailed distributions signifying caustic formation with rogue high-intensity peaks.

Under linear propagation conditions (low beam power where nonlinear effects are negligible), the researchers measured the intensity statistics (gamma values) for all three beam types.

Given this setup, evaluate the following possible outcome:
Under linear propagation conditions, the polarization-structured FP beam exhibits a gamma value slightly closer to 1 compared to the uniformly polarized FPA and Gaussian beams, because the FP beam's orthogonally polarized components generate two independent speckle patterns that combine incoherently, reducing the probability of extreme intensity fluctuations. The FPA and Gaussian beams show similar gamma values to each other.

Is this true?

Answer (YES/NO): NO